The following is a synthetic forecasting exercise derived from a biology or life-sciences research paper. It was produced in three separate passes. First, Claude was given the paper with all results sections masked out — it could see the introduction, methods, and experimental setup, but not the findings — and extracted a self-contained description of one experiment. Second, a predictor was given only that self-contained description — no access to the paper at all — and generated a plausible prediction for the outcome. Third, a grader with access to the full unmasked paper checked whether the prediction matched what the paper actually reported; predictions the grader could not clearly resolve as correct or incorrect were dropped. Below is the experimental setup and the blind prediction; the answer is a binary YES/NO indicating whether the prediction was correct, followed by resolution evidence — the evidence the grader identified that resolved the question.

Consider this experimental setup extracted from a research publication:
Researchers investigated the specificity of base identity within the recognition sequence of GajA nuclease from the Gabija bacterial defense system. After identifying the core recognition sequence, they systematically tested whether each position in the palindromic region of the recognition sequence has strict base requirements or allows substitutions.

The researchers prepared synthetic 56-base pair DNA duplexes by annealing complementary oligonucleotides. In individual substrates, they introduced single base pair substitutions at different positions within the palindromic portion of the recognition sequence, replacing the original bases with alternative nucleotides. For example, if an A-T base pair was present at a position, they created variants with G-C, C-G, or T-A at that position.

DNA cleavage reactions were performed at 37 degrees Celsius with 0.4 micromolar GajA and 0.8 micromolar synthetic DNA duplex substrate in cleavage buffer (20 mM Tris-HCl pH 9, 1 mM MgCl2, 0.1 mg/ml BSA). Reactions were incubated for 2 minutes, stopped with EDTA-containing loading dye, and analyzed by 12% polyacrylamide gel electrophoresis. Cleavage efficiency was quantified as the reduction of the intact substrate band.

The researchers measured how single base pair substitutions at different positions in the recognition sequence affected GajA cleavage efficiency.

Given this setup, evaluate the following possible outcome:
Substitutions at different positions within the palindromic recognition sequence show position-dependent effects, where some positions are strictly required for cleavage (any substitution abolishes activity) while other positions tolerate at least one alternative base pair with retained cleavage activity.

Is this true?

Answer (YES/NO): YES